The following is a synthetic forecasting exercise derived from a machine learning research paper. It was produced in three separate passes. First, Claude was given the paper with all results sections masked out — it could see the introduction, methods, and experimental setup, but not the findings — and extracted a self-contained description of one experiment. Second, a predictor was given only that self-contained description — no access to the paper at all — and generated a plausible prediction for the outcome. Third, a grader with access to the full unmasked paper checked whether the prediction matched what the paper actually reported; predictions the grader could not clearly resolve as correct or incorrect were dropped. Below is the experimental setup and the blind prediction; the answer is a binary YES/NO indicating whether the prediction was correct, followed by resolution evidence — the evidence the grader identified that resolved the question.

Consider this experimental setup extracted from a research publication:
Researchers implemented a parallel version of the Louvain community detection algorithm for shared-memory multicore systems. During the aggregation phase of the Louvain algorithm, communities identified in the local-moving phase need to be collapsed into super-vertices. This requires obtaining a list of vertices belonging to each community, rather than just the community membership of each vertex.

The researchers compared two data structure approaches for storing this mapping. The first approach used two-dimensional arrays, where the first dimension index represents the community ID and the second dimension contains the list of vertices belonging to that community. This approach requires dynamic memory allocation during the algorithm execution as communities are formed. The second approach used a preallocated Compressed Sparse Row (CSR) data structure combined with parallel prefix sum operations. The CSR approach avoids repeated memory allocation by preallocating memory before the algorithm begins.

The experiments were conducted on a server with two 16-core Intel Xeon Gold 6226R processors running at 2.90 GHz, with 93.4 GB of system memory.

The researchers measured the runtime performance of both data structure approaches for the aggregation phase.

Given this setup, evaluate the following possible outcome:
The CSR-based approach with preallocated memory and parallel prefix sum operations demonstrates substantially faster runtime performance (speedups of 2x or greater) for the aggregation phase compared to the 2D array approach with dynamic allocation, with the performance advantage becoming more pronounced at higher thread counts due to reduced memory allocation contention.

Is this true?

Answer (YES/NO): NO